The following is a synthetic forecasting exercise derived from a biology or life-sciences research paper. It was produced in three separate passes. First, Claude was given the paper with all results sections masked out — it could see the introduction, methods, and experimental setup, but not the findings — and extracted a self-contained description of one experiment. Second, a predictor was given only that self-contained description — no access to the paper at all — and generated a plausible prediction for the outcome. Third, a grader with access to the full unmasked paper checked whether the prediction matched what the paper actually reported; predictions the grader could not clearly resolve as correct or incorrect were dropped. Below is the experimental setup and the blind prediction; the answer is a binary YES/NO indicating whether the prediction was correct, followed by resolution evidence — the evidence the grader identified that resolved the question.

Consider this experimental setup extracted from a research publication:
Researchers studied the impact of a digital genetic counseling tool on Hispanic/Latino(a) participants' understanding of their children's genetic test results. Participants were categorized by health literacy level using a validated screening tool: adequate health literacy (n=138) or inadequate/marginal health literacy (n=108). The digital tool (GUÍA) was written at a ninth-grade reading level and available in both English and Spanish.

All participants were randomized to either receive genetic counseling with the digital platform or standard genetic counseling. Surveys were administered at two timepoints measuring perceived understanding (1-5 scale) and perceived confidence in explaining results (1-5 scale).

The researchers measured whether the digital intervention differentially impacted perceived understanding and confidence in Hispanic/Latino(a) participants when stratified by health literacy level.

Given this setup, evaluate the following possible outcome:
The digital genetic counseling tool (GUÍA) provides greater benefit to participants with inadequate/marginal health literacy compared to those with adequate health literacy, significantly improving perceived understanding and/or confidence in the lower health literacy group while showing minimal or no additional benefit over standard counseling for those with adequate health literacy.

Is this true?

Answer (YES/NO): NO